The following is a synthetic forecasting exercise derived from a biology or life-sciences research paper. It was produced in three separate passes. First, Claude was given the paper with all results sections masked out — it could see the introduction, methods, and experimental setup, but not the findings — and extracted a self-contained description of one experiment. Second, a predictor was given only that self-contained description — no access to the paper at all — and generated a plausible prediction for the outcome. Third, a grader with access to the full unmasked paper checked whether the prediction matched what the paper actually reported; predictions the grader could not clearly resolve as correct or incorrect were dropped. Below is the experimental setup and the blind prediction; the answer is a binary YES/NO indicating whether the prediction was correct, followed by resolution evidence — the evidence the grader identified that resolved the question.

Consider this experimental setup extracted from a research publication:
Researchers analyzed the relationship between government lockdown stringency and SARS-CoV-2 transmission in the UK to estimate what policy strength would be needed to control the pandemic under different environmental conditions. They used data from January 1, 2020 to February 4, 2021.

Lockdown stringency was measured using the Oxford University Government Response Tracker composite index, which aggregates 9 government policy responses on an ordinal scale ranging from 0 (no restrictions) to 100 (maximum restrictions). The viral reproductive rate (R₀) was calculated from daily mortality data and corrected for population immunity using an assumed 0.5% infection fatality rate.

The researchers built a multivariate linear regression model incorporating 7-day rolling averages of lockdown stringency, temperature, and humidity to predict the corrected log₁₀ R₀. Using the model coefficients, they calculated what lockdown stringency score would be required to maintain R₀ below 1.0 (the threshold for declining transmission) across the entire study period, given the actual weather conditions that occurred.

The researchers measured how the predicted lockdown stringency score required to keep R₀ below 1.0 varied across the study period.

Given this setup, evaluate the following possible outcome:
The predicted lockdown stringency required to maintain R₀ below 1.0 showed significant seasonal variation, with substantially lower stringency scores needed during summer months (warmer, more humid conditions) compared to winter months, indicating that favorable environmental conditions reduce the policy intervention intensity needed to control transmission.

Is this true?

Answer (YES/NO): NO